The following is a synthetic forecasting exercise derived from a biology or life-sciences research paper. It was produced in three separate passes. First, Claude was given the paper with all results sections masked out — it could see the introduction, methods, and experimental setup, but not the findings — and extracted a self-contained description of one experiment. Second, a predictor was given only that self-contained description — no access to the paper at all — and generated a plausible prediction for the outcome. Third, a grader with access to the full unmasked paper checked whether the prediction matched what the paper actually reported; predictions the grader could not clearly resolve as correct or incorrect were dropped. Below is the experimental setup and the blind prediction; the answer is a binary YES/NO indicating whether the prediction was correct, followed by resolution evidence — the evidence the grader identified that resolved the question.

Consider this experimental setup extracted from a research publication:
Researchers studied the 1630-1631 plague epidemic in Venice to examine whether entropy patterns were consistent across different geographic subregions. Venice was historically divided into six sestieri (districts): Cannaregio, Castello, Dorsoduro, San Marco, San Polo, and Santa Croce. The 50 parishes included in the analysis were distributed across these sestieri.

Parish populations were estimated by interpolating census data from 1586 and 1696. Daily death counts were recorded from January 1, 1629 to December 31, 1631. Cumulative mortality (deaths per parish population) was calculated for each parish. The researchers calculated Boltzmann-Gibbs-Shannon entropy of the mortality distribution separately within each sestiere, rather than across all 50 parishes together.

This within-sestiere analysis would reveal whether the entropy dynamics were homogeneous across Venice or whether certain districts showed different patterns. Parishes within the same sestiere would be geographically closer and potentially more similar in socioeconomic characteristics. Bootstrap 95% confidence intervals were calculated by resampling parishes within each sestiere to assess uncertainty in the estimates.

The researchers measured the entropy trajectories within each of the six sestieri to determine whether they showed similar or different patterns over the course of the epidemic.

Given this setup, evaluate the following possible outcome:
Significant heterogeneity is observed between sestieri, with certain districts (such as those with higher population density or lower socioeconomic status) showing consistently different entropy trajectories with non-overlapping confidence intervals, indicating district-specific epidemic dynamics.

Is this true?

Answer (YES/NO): NO